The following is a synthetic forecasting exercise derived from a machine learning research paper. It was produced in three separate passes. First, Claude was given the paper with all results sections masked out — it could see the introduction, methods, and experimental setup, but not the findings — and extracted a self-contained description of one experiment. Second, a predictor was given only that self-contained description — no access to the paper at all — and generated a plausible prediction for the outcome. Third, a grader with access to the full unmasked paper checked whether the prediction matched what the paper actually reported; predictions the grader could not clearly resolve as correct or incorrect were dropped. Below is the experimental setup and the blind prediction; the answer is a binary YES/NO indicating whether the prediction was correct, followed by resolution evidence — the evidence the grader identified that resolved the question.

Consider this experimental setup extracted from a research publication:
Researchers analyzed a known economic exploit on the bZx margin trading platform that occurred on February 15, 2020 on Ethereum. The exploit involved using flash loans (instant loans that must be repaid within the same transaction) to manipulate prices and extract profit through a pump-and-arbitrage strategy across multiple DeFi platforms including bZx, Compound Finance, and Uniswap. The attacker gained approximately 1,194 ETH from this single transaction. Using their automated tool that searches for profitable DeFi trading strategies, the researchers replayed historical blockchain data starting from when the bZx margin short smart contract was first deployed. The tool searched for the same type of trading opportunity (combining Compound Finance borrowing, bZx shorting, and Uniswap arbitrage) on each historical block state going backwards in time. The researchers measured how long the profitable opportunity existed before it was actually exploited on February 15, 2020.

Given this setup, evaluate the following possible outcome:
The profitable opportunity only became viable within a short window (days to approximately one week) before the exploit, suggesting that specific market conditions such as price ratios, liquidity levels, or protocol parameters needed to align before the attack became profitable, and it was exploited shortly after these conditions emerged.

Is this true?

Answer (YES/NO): NO